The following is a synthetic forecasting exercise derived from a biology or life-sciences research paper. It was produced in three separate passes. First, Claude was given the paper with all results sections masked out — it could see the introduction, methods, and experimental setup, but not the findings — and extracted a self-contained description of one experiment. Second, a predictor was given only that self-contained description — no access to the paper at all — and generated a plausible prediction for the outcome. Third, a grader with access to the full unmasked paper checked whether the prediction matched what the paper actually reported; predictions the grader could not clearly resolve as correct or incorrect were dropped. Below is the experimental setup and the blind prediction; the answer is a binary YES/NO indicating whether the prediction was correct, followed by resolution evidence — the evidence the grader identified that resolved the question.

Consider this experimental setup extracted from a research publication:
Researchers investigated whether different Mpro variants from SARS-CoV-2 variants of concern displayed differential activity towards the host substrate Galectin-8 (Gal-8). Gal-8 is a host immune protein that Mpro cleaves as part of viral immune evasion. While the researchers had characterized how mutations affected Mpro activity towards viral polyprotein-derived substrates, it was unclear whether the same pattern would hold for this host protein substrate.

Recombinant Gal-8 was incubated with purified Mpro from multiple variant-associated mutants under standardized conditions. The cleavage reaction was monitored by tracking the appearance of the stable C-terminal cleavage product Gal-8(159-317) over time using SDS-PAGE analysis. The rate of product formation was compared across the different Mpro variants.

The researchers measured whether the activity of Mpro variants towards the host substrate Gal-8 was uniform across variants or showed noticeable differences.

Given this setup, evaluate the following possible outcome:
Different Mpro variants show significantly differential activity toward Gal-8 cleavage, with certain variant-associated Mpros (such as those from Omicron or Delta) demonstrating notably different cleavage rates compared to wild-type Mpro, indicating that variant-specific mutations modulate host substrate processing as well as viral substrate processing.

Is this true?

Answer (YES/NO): YES